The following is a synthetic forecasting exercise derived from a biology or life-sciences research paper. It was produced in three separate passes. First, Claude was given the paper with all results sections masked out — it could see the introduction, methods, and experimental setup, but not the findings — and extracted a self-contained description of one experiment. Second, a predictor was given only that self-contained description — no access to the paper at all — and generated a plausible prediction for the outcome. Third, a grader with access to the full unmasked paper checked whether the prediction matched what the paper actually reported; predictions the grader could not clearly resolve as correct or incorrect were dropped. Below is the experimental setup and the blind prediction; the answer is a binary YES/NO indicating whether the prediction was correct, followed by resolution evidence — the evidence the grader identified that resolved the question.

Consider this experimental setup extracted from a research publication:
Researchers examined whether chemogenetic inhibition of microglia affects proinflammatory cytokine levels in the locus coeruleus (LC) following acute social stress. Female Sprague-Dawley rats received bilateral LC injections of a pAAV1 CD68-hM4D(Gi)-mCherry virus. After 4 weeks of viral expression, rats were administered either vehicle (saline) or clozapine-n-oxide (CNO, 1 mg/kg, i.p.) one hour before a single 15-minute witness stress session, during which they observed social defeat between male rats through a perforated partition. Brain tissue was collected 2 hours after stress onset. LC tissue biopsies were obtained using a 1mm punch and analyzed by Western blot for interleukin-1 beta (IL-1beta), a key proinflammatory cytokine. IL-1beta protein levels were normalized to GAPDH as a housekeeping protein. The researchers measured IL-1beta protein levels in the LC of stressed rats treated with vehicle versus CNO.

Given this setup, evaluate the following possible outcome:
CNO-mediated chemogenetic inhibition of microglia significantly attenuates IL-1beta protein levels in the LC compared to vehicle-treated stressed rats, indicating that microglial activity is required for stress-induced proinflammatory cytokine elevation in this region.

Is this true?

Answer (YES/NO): YES